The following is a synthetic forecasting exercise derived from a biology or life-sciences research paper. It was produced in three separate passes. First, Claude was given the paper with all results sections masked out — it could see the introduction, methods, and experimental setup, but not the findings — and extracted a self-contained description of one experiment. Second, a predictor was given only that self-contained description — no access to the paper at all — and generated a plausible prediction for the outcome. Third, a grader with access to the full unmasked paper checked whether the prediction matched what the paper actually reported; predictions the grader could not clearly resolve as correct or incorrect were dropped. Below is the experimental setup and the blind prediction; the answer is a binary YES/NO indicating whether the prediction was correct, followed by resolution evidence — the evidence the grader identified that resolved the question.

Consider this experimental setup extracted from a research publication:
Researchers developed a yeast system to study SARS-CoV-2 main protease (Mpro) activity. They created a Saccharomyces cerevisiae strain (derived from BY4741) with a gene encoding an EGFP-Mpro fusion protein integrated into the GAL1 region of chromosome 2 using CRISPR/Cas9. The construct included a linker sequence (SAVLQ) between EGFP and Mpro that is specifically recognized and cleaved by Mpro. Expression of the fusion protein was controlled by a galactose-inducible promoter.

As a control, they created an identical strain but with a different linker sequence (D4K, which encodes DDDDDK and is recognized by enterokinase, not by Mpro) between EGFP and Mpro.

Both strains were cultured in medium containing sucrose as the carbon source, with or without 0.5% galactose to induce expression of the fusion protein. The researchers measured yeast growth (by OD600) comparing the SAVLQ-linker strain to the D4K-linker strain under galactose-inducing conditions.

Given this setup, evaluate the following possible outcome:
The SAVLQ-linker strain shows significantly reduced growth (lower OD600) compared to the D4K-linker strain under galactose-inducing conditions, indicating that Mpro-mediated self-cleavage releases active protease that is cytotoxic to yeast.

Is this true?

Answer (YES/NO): YES